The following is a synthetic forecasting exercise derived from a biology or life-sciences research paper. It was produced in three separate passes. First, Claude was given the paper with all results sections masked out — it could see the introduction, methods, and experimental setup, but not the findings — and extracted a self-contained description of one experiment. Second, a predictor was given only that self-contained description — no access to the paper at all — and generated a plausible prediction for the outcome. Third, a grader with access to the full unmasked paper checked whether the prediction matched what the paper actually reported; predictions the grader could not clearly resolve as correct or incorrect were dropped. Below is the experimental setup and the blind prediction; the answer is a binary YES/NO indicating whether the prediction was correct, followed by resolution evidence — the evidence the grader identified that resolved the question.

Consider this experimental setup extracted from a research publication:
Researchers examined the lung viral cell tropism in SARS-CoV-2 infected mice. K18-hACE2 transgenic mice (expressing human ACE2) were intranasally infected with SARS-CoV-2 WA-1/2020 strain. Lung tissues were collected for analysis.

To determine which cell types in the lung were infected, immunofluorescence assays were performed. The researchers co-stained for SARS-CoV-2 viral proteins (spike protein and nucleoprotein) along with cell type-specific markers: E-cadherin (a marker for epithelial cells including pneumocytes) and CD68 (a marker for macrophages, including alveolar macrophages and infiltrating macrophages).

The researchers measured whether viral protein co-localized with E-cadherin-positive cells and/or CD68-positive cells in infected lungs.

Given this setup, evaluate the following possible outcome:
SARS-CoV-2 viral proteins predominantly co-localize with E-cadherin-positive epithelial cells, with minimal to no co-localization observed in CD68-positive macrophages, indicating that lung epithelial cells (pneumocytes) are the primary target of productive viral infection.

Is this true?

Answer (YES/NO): NO